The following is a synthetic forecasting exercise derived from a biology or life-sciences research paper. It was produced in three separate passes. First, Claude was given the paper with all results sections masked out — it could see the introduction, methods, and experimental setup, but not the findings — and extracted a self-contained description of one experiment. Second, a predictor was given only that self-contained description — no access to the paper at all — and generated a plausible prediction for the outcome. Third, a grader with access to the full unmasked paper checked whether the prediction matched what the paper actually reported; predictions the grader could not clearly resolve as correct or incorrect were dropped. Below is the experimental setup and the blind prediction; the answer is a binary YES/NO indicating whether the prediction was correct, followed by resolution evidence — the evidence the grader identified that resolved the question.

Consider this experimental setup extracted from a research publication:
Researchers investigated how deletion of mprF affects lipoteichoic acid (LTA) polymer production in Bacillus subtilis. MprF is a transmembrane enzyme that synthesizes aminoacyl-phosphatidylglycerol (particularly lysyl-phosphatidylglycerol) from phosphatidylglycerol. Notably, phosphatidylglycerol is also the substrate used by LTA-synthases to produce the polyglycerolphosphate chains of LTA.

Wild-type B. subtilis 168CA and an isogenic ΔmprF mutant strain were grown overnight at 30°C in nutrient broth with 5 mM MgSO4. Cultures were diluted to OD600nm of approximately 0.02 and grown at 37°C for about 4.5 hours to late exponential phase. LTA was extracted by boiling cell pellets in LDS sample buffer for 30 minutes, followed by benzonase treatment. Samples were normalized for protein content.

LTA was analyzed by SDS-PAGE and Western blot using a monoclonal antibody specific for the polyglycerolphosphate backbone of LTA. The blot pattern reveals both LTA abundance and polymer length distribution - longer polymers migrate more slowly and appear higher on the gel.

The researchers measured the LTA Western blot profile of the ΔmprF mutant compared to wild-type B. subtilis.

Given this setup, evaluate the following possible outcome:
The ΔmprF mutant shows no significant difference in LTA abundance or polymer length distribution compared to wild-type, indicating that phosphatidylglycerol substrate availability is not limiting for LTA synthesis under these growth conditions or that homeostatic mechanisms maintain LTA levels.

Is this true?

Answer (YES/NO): NO